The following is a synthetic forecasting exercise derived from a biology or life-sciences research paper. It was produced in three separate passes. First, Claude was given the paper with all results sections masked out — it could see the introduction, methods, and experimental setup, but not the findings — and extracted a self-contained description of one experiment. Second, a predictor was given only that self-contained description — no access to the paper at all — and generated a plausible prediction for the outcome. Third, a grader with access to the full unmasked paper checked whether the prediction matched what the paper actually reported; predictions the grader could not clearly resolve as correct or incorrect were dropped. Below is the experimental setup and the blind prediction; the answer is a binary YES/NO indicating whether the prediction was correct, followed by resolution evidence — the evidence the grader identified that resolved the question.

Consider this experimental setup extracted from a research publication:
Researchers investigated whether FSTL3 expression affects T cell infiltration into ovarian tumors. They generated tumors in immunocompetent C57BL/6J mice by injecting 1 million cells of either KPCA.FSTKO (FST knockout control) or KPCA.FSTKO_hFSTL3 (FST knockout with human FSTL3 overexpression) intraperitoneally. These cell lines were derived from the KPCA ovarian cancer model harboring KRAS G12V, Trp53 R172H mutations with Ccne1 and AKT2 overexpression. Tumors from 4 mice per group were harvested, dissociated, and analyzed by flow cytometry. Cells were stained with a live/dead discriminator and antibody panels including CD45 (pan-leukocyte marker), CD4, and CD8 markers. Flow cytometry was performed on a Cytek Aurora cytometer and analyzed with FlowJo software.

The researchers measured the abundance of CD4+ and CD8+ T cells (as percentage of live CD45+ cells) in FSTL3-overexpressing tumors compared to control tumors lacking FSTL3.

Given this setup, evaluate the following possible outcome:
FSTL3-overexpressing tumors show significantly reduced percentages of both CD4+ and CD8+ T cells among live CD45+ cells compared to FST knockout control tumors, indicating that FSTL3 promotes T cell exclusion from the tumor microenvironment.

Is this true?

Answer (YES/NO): YES